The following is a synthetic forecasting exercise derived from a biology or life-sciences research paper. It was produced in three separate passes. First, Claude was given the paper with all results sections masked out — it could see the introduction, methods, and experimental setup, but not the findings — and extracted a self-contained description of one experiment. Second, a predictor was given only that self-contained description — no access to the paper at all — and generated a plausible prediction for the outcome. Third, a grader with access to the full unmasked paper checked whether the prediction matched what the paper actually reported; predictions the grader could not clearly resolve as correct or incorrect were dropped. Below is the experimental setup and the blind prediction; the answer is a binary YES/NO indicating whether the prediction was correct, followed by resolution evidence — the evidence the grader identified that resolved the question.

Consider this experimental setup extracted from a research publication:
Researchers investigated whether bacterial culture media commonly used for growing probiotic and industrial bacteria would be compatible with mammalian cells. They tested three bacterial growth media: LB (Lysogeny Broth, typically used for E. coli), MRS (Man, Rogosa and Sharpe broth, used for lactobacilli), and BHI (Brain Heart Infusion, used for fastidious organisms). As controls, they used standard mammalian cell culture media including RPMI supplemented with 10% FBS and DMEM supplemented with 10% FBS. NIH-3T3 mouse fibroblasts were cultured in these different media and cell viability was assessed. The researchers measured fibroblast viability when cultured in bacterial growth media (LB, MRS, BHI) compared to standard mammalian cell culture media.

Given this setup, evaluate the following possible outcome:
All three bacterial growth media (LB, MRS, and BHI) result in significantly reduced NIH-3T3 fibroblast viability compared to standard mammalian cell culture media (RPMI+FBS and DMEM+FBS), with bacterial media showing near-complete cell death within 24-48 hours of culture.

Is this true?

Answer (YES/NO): NO